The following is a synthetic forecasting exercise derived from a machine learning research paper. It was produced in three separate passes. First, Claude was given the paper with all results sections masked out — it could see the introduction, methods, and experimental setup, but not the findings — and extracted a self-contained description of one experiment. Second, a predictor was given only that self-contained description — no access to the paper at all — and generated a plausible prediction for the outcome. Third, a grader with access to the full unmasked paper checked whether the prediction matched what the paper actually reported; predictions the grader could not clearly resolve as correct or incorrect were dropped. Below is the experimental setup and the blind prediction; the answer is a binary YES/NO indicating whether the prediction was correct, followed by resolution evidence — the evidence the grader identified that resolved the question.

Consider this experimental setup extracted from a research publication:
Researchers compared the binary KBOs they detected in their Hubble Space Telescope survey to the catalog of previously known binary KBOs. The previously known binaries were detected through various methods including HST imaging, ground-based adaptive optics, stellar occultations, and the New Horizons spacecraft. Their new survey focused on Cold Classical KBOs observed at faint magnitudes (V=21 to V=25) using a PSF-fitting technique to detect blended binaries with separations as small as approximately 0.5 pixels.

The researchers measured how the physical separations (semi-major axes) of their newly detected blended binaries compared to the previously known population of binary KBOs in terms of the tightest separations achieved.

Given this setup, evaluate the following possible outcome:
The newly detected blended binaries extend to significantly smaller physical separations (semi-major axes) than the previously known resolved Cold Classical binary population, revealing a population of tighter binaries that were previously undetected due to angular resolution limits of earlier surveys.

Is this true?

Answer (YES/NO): YES